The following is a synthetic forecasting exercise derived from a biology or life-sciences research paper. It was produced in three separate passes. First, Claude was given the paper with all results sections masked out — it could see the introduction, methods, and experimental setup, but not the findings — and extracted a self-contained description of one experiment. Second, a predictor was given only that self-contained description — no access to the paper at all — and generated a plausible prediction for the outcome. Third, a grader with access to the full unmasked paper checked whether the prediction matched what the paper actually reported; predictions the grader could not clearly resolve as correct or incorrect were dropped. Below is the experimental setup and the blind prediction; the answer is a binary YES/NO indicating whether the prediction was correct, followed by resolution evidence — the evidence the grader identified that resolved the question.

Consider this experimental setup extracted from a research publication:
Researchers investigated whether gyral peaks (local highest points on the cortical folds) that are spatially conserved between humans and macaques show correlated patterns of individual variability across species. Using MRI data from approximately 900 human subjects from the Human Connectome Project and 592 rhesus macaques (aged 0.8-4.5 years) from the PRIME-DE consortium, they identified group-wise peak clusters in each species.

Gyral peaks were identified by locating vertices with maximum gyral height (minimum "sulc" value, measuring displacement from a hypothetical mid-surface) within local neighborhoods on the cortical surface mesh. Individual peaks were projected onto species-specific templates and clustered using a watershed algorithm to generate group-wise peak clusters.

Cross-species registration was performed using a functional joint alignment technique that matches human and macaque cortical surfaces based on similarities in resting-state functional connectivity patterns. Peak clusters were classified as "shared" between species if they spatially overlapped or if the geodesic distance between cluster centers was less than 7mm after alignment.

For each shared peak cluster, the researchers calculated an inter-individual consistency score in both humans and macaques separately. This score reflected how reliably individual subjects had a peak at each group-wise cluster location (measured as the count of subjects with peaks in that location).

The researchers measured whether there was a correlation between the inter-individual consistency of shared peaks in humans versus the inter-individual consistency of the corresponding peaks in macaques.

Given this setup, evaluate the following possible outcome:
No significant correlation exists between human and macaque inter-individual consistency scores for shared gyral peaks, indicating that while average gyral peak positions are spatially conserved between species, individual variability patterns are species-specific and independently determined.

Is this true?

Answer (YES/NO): NO